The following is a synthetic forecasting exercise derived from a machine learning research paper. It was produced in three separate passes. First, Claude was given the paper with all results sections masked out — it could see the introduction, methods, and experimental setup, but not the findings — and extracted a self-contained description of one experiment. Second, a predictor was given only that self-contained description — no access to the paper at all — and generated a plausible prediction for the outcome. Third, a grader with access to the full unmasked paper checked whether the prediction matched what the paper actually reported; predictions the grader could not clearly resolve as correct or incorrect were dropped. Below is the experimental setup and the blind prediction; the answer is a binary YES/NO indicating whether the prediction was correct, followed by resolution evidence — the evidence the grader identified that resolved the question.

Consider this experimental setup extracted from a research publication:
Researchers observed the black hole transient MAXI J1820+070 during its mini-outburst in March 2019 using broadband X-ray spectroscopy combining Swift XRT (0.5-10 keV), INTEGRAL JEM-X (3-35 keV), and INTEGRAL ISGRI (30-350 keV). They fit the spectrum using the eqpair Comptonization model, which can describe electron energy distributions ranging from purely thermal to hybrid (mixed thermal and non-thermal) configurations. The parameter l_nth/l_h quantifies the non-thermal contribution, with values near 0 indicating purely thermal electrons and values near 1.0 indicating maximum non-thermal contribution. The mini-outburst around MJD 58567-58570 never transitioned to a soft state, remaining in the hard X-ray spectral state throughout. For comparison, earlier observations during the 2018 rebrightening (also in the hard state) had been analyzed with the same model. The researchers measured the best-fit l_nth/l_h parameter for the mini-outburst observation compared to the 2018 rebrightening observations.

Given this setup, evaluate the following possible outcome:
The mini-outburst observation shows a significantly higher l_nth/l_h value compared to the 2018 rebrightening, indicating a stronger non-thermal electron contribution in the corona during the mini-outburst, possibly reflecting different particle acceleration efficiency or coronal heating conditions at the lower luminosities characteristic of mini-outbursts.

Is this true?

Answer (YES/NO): NO